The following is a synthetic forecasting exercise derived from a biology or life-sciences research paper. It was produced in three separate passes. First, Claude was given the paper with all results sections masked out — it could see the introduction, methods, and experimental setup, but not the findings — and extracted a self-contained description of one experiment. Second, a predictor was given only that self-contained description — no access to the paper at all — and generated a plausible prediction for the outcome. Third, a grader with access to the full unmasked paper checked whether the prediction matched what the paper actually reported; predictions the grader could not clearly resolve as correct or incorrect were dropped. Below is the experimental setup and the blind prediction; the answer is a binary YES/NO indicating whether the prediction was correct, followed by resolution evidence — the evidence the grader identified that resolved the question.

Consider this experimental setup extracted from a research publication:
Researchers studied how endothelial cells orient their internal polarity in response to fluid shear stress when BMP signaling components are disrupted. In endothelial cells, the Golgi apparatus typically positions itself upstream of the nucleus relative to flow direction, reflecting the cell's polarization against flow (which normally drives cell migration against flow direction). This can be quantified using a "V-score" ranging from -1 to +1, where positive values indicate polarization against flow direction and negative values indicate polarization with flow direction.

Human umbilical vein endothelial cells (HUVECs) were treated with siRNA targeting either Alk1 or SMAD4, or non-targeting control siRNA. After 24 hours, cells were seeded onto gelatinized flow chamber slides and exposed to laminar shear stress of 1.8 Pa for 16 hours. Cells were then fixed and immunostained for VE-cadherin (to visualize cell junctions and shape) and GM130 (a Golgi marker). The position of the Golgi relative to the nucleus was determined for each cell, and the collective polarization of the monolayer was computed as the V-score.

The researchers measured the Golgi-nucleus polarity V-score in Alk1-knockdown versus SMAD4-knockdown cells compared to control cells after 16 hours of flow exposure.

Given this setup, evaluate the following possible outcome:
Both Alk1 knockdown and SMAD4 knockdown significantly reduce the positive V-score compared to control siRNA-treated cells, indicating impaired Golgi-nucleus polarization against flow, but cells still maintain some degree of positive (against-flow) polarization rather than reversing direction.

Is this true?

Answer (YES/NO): NO